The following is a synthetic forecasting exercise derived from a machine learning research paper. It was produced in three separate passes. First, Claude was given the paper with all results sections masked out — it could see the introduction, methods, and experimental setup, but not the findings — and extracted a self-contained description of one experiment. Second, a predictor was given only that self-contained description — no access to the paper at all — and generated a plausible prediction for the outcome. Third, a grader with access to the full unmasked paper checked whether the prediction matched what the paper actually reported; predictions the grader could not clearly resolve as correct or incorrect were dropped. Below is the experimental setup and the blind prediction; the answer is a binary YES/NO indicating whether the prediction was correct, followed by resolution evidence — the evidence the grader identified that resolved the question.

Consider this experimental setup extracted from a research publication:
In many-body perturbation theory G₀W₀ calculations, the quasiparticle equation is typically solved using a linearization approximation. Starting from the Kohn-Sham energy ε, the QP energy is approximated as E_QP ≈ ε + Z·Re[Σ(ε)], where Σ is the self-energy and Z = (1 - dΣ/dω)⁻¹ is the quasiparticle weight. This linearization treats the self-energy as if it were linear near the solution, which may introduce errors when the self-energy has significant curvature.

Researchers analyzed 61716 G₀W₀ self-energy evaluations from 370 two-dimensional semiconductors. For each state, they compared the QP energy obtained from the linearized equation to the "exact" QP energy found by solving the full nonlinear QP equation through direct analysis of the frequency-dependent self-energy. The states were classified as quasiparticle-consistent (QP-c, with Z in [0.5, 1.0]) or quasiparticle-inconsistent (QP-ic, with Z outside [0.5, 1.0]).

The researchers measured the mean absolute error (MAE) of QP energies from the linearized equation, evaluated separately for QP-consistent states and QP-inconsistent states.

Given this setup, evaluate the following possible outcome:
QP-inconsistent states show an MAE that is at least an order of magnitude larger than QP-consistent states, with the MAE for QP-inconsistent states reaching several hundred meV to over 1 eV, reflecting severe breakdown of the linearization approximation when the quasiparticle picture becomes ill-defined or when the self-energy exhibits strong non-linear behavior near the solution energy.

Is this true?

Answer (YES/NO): NO